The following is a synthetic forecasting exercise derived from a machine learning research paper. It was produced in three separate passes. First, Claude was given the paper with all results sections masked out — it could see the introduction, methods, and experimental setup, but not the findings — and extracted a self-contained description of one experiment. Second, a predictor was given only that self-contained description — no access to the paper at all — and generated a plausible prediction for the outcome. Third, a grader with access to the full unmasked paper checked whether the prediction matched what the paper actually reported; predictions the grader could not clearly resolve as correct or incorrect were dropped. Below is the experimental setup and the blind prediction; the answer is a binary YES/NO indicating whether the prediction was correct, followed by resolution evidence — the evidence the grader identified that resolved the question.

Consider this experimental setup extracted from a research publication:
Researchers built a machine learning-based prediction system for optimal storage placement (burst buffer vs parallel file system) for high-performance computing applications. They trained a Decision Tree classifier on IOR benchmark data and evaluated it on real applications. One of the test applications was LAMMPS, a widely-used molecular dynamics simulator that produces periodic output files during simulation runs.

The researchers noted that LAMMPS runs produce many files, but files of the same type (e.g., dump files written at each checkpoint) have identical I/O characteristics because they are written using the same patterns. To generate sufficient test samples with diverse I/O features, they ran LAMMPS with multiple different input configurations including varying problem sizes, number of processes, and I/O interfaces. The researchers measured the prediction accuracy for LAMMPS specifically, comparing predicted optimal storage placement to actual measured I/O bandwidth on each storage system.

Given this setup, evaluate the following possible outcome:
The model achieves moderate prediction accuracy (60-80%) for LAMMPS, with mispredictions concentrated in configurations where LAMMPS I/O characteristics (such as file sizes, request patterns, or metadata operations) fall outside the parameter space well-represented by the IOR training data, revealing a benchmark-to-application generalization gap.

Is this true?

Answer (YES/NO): NO